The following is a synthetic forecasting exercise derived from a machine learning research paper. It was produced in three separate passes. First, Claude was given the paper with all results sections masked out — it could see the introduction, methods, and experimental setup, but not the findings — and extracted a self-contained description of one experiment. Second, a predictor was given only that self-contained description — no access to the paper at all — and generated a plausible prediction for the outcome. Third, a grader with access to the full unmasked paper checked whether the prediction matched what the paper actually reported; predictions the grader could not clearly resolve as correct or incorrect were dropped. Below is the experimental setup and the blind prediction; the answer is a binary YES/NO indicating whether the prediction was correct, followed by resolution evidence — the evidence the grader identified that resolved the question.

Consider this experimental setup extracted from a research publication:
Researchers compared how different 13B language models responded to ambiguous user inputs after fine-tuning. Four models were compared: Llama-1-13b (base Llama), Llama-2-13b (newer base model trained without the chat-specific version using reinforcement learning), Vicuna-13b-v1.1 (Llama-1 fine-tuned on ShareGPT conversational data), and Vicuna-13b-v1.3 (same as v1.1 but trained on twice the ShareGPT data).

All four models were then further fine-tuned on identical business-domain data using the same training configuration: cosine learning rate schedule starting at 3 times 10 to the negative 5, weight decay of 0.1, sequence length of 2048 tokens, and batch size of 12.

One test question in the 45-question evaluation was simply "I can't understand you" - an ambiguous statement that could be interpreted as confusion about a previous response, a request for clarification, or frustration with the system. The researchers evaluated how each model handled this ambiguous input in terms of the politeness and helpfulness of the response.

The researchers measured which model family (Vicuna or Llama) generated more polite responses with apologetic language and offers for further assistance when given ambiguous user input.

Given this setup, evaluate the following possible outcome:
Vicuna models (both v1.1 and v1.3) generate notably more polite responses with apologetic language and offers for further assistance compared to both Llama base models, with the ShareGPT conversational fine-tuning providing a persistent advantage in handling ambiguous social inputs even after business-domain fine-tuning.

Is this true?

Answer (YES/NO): YES